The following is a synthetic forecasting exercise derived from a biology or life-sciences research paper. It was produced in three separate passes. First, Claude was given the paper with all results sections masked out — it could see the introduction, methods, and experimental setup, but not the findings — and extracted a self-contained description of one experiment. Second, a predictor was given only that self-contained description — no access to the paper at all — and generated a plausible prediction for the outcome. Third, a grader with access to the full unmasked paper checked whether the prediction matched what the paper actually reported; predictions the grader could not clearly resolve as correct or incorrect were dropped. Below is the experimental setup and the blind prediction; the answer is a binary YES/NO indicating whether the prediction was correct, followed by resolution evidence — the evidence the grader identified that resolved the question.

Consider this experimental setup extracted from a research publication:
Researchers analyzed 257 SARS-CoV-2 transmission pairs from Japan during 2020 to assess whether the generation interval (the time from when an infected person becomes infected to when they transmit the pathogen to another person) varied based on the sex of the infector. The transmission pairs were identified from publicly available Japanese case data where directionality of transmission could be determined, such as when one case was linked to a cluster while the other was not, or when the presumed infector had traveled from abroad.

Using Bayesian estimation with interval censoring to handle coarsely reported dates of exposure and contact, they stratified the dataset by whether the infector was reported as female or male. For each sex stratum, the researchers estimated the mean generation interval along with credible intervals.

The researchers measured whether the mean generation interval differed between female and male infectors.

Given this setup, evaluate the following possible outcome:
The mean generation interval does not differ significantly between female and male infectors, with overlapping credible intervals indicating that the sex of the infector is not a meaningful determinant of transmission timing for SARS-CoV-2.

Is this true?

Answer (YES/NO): YES